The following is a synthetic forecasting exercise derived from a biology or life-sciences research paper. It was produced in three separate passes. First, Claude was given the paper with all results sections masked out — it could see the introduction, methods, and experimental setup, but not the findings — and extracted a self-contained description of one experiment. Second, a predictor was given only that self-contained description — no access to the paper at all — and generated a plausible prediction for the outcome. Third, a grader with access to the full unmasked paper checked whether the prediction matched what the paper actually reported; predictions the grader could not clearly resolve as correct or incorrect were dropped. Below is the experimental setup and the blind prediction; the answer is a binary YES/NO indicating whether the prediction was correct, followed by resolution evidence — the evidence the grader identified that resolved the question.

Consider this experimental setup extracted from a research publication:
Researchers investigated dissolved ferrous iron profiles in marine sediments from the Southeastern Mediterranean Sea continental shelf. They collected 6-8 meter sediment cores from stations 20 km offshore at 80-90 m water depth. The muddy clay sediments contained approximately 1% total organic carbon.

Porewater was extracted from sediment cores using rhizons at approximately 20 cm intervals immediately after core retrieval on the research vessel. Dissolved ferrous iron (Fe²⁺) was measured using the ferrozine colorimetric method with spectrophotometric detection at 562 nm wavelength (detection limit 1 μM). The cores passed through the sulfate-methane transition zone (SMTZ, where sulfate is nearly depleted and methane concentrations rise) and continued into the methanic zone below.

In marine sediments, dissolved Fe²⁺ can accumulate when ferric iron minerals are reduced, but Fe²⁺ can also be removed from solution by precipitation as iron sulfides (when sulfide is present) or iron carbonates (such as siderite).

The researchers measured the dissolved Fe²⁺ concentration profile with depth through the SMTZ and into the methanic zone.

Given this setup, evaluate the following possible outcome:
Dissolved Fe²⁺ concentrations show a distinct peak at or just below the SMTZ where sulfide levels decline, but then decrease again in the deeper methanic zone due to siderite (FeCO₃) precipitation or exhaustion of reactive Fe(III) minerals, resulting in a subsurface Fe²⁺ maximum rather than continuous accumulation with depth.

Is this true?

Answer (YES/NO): NO